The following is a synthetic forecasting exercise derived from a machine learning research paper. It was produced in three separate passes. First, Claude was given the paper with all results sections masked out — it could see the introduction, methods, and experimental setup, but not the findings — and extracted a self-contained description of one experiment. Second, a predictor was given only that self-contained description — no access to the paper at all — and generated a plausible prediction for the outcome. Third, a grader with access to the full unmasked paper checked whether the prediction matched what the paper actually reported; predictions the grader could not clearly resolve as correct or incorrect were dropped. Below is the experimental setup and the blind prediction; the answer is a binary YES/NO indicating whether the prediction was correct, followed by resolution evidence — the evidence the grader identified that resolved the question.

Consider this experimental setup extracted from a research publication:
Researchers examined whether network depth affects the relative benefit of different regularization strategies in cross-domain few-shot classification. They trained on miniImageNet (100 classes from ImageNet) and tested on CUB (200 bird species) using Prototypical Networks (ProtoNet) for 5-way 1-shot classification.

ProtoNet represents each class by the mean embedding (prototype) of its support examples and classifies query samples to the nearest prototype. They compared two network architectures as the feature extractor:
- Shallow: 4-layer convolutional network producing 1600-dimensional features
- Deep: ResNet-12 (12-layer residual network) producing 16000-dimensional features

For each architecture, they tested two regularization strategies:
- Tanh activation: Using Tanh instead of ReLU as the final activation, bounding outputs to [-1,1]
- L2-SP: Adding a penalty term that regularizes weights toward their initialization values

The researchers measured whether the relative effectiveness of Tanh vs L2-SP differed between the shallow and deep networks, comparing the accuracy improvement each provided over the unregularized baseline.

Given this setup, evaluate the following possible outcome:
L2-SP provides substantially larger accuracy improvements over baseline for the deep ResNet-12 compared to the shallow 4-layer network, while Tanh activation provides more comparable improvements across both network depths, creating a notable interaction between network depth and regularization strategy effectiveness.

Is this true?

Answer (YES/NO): NO